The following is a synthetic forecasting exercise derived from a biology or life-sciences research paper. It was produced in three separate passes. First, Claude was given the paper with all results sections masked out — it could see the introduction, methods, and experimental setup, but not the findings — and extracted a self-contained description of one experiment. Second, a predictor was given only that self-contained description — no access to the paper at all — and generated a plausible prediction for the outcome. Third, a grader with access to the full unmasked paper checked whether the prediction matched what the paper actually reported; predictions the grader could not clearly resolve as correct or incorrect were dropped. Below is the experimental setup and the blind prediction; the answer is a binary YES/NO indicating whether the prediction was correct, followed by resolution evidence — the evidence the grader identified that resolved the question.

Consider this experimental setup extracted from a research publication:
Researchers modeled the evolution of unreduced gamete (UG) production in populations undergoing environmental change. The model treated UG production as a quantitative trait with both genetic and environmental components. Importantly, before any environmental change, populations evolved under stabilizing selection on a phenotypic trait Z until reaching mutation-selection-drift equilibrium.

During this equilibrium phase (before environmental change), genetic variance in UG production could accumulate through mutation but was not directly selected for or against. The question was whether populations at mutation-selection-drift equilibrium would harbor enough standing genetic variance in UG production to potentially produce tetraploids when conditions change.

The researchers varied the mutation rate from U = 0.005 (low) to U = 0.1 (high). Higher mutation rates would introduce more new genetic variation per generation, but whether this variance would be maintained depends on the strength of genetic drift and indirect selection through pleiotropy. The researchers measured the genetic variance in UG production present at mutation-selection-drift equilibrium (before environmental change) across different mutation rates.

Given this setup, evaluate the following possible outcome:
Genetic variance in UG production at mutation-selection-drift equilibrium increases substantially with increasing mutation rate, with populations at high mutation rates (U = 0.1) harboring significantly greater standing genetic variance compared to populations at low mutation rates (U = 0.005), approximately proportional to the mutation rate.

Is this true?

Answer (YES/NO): NO